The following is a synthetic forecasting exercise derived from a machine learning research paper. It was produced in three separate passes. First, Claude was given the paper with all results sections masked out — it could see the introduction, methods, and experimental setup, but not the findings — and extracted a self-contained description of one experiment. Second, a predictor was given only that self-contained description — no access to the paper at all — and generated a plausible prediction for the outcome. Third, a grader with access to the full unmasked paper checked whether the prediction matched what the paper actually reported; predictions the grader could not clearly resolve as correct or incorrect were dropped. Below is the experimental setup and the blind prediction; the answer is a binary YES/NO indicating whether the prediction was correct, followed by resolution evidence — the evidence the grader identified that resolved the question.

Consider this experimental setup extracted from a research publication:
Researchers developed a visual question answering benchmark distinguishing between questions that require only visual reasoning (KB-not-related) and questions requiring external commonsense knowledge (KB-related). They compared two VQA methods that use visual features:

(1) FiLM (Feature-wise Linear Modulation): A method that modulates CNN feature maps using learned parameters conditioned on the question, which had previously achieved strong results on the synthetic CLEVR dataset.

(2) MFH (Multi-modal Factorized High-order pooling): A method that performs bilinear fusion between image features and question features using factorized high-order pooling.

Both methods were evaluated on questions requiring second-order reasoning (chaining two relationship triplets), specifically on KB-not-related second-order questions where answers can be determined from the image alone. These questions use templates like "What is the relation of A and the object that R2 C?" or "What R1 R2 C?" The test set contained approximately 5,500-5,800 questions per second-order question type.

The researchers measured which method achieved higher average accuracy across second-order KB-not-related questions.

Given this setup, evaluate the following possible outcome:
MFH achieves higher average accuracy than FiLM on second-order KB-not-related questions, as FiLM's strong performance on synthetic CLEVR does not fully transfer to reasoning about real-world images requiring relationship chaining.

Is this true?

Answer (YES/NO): NO